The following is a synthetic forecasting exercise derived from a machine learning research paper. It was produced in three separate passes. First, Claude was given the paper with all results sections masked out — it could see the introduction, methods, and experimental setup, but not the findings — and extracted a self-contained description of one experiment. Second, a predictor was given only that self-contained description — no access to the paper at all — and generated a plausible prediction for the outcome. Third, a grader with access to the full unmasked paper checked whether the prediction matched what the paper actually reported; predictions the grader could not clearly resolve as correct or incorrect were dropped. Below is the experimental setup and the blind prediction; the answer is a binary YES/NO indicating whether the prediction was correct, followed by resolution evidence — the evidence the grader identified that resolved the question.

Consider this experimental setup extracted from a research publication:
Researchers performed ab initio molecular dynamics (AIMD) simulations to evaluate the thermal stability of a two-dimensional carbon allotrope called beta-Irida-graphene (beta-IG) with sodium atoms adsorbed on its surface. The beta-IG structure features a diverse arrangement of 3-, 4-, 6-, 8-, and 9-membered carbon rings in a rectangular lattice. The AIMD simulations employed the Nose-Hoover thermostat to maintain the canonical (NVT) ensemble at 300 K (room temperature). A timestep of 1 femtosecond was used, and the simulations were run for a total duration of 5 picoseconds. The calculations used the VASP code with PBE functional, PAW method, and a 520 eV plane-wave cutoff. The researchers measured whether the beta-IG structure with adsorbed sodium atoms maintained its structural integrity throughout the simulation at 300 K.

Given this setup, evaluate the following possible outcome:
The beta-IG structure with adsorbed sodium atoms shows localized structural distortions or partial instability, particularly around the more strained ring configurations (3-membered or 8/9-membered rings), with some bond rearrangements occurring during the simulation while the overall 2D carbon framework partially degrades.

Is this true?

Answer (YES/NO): NO